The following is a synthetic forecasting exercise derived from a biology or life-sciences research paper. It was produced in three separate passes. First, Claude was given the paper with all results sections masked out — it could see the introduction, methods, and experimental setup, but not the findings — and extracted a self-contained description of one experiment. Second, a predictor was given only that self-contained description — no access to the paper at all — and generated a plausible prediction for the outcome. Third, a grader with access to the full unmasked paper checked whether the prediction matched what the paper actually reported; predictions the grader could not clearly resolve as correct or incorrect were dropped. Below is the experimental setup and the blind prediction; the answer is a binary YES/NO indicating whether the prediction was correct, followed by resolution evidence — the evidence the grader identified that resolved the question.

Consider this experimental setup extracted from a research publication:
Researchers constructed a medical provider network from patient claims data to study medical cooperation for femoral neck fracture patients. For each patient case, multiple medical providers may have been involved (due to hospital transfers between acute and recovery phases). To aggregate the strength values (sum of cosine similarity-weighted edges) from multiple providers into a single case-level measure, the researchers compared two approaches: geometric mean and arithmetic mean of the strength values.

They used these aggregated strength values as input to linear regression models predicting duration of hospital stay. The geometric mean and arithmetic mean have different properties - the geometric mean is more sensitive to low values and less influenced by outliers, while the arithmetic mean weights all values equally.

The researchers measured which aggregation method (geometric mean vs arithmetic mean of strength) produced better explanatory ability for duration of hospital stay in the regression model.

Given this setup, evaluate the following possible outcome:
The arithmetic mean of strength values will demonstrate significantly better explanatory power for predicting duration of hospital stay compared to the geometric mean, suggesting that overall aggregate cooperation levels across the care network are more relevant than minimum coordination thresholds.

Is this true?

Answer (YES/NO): NO